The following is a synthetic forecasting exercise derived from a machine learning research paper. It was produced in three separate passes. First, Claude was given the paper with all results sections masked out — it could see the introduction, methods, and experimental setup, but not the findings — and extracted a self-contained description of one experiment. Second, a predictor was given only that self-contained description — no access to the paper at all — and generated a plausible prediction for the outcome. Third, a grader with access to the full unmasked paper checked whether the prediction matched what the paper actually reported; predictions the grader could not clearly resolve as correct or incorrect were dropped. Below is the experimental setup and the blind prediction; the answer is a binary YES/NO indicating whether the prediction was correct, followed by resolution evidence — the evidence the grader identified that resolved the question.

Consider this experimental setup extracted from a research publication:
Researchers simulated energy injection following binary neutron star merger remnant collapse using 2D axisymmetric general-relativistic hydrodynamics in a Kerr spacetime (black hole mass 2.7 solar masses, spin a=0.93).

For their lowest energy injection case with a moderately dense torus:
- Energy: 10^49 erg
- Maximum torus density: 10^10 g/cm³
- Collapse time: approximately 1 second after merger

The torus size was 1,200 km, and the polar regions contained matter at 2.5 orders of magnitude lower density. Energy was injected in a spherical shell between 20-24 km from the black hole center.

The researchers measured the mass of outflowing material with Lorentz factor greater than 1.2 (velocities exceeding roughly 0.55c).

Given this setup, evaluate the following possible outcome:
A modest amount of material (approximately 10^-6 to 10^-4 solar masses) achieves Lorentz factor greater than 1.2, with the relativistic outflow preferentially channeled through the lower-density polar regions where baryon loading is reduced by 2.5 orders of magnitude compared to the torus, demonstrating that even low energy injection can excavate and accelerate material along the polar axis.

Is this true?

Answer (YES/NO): NO